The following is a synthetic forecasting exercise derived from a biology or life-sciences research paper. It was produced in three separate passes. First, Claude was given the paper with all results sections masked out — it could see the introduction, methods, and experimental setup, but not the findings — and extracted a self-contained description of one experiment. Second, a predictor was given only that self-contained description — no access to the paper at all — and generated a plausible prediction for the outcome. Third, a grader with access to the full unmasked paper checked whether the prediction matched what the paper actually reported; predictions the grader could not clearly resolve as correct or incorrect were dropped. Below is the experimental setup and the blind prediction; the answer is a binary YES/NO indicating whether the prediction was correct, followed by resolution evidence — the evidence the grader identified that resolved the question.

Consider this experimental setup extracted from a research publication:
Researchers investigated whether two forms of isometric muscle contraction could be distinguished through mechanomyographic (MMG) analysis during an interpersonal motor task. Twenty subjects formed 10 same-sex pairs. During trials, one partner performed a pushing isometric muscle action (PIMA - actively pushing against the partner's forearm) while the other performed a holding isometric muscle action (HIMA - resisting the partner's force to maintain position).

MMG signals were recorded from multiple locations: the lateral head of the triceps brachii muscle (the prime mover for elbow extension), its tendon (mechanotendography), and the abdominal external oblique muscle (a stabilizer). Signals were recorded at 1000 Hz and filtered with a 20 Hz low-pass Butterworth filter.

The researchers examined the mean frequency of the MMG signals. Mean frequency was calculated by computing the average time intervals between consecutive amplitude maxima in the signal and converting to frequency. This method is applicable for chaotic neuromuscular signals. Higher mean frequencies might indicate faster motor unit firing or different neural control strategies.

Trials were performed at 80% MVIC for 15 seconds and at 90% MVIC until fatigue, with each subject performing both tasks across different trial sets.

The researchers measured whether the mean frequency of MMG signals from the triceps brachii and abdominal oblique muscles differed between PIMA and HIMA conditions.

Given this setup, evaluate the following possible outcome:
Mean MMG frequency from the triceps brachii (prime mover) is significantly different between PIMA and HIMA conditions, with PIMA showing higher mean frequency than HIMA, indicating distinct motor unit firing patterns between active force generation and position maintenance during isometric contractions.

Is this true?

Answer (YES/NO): NO